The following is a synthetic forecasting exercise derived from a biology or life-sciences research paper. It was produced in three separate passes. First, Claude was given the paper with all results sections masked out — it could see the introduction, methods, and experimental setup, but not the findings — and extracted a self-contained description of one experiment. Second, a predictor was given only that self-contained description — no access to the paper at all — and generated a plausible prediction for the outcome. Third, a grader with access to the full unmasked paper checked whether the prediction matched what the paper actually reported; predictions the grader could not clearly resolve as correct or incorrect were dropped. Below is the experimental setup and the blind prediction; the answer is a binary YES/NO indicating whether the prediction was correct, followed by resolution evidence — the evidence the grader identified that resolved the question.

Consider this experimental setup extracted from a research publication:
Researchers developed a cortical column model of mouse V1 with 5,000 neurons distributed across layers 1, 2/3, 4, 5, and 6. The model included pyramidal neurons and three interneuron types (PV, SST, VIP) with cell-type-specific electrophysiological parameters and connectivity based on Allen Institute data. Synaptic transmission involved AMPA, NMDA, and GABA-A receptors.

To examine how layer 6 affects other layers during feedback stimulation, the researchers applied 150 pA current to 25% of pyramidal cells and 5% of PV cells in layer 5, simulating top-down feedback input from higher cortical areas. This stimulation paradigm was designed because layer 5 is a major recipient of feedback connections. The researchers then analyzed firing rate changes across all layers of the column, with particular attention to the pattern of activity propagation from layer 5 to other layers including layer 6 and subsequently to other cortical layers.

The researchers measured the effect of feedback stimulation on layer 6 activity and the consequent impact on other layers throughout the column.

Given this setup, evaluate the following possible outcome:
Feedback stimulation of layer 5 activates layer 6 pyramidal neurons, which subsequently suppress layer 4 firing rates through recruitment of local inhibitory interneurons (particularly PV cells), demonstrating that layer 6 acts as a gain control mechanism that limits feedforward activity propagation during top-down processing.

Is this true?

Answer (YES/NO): NO